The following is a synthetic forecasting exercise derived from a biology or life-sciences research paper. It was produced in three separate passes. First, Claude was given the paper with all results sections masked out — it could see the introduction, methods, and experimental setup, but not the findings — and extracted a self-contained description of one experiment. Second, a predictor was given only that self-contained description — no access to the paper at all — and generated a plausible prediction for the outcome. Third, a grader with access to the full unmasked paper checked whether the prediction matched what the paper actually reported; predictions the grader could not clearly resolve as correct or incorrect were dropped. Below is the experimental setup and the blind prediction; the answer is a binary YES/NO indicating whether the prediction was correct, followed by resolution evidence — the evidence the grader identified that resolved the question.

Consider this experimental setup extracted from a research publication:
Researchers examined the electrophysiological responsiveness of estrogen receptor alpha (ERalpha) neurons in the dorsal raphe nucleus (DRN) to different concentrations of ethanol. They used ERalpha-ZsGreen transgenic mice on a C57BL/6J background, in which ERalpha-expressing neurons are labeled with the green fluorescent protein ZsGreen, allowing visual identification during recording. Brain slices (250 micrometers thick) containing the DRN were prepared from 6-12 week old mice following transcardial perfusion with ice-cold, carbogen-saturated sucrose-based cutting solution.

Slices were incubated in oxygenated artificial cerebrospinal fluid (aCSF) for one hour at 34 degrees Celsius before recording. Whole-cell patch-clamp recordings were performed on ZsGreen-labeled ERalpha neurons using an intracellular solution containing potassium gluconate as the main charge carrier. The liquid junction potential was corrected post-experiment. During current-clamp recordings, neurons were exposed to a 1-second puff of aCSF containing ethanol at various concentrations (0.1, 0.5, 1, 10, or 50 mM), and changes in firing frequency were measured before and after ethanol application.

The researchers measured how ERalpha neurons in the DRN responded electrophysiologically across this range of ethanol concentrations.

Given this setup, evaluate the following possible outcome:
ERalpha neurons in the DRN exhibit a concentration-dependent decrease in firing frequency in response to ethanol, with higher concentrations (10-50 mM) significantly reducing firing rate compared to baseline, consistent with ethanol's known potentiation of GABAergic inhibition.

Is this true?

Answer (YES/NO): NO